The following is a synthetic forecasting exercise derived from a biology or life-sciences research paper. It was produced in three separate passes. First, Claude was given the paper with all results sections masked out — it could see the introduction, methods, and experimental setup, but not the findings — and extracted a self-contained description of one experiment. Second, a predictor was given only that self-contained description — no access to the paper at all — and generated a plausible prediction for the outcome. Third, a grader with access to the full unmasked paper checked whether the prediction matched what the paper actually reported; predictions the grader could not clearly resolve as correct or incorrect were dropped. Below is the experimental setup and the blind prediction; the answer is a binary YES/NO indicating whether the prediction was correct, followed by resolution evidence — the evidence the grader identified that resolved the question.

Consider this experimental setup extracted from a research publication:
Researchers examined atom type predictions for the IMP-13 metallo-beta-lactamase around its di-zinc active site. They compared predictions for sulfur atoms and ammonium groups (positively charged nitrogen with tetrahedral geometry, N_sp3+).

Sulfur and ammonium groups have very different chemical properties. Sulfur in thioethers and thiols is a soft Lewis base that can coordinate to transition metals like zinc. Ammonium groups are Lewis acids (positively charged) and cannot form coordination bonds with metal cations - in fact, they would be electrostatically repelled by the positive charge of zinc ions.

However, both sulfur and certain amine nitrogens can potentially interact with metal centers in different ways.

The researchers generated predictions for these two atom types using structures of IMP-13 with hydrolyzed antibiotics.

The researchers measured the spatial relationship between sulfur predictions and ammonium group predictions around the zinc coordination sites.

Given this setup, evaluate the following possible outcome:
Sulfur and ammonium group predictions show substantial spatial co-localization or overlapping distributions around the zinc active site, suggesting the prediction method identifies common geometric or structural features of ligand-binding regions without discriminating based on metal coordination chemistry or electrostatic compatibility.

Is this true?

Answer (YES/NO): YES